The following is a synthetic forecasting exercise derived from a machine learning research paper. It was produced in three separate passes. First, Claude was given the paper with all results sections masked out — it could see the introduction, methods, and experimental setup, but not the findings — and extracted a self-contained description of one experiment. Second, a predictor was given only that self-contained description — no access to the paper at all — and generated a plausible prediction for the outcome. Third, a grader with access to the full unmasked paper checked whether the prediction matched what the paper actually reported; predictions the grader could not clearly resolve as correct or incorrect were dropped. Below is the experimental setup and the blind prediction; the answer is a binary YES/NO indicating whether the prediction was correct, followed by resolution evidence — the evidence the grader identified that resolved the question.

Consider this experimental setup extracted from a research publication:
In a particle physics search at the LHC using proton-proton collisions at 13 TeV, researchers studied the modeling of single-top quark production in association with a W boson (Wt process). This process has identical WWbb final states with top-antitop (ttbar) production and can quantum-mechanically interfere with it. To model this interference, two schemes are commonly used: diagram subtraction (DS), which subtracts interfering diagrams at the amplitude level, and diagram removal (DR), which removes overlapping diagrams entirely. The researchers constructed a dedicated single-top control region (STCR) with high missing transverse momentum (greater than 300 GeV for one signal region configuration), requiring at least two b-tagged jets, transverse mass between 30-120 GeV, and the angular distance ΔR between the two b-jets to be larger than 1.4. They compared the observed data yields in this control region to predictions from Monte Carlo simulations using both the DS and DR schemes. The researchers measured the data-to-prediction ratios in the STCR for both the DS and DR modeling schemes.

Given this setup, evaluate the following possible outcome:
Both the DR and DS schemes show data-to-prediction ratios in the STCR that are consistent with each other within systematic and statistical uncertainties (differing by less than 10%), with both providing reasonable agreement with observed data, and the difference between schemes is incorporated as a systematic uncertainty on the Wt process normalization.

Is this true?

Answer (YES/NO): NO